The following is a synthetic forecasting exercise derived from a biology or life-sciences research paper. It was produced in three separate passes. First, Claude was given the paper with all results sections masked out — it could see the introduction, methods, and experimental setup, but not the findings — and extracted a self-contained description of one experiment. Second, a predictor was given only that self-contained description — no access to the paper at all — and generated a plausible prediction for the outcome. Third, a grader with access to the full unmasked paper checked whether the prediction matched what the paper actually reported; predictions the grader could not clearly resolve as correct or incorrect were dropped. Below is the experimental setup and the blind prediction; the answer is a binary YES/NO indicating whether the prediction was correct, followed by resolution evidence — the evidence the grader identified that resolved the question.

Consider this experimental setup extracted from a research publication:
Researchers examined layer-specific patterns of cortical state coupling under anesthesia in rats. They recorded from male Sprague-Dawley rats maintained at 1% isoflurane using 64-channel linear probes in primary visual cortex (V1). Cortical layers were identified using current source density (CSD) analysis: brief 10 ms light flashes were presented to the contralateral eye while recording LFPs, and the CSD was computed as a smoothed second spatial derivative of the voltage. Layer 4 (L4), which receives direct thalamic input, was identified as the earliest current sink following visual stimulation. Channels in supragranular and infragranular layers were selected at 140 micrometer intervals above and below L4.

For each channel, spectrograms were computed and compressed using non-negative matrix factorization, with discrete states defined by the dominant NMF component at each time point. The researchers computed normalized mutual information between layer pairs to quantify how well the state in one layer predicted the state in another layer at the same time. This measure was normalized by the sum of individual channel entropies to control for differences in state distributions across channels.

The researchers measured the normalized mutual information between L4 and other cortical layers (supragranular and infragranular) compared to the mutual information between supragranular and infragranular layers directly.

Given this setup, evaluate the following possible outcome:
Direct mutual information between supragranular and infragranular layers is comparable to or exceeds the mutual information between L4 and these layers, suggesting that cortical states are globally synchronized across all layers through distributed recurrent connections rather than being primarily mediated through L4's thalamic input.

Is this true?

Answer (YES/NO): YES